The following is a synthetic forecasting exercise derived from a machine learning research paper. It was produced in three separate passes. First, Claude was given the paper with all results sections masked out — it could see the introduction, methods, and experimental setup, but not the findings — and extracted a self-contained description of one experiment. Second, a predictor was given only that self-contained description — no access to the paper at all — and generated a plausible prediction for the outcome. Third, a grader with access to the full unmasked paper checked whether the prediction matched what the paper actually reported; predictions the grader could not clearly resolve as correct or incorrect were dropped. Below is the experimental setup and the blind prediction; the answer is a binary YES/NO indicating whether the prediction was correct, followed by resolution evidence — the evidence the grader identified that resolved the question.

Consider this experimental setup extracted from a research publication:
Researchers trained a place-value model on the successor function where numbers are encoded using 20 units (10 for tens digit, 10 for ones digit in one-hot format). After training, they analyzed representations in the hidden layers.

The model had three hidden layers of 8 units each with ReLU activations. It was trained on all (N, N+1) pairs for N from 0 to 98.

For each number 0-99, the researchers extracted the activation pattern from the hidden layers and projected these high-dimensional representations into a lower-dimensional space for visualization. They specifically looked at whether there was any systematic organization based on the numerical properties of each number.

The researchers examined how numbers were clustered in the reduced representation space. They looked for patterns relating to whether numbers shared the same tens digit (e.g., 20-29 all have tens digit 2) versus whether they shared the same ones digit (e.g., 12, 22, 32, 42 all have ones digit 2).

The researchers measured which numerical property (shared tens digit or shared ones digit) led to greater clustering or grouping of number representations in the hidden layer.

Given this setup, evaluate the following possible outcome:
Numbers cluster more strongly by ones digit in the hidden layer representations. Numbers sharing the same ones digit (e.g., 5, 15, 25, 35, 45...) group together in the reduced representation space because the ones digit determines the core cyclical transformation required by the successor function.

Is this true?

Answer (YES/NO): YES